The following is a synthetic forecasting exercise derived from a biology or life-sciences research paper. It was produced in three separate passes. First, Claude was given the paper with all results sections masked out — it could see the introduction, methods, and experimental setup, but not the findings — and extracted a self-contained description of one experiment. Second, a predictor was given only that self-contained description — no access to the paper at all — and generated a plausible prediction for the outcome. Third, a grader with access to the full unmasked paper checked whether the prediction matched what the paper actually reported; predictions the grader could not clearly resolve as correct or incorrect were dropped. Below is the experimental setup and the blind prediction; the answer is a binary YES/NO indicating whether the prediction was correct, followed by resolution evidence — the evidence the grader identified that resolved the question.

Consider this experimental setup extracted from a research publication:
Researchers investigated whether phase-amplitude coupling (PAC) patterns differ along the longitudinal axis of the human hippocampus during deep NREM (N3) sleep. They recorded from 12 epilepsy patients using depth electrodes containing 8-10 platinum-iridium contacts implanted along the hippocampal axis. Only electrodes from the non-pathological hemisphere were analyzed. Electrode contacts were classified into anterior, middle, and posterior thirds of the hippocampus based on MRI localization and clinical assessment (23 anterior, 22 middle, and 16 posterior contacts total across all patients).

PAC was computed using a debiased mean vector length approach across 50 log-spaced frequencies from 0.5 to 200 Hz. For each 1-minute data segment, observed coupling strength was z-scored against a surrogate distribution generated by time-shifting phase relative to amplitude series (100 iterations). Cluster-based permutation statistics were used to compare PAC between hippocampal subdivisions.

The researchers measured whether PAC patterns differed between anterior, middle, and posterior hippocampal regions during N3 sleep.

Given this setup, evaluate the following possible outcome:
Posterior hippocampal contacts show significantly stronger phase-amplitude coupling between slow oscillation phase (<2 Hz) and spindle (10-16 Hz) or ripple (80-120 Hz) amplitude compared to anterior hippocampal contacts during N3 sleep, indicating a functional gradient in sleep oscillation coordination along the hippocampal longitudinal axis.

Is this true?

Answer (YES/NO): NO